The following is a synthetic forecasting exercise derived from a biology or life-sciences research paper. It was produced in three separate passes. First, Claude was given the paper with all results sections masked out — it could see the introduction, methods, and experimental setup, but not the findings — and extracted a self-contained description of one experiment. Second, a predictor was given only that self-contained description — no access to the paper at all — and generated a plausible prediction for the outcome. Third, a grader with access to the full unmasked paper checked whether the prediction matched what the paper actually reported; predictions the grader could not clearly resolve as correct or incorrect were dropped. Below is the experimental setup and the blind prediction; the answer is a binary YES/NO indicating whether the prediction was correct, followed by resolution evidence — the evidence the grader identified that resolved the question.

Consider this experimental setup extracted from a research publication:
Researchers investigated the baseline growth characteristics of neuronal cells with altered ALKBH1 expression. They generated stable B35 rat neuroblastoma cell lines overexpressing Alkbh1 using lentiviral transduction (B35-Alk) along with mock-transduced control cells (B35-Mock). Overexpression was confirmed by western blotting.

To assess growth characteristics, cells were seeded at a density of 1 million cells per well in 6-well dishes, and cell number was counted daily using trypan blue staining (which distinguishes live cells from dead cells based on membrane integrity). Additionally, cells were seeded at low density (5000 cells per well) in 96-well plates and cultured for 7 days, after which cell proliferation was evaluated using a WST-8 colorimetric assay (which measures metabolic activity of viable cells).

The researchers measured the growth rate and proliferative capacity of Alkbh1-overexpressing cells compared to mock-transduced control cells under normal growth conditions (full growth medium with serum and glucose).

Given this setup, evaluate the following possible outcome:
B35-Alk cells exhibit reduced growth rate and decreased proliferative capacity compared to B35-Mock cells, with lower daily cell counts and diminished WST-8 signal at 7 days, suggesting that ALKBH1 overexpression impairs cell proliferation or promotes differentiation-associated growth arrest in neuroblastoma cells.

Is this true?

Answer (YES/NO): NO